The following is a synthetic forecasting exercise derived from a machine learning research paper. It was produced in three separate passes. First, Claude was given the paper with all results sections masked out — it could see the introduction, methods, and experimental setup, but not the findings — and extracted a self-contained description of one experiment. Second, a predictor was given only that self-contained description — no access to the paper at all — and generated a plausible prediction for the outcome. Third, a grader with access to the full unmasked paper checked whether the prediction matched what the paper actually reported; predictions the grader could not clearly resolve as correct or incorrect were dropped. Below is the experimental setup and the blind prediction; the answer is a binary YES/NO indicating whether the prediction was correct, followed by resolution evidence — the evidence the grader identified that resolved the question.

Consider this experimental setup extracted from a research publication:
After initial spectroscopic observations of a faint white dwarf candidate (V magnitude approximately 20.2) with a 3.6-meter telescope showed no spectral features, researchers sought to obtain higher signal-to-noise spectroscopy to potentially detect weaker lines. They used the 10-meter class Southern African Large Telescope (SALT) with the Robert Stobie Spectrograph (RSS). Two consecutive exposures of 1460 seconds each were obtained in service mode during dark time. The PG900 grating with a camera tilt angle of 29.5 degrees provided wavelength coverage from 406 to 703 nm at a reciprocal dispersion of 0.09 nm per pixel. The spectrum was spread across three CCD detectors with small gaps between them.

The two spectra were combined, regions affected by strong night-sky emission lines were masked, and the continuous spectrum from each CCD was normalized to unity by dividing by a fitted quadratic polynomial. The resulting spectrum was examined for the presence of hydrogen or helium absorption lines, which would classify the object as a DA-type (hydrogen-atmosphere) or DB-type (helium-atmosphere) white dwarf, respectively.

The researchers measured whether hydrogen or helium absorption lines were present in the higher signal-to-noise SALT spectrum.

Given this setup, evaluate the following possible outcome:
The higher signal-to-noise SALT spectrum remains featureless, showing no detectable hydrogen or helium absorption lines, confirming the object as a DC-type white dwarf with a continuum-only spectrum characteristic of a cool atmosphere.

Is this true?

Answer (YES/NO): YES